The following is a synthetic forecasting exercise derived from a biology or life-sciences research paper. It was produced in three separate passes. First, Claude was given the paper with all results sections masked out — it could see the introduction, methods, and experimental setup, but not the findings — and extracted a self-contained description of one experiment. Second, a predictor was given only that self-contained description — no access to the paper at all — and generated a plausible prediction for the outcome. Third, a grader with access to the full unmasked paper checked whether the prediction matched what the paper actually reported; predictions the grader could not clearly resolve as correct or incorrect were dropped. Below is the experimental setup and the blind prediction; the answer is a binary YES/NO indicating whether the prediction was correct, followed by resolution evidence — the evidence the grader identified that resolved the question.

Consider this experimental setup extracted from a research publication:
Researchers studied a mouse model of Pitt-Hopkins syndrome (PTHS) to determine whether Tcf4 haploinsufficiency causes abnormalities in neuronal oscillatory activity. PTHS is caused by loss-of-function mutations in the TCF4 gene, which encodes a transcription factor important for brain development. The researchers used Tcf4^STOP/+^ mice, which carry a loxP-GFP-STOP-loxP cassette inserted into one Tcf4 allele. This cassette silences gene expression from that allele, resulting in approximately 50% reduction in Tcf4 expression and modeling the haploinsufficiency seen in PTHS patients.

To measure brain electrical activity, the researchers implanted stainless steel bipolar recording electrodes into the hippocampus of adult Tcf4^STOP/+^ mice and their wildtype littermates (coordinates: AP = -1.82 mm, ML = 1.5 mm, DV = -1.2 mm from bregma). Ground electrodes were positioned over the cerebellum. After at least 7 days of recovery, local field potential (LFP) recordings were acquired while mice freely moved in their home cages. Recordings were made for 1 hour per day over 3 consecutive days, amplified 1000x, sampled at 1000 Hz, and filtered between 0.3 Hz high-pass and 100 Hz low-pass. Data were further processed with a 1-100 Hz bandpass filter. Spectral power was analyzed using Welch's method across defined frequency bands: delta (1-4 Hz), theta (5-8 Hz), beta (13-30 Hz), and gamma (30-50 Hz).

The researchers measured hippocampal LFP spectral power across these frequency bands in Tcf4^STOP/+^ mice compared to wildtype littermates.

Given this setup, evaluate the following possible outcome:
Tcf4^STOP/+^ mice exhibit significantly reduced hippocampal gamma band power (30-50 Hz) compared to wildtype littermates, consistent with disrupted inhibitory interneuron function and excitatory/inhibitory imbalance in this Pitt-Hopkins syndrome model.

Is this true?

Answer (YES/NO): NO